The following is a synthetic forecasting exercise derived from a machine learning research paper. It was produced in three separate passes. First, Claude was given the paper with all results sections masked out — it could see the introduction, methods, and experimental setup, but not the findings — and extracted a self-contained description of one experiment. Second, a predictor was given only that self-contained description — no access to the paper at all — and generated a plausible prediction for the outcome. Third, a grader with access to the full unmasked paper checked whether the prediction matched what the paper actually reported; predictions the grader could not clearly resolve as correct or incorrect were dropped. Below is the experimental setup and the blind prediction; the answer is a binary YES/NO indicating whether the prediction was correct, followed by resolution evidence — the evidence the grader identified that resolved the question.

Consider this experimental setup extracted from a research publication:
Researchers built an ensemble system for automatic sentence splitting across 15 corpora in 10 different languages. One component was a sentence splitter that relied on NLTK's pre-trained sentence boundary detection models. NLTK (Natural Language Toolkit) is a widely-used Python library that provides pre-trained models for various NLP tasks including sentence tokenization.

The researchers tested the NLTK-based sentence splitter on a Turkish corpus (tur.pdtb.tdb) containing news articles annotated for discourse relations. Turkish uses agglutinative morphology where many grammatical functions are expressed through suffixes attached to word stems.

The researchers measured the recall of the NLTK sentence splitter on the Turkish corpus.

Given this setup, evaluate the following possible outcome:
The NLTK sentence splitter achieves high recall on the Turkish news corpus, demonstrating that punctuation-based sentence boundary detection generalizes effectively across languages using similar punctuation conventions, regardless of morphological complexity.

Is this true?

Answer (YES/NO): NO